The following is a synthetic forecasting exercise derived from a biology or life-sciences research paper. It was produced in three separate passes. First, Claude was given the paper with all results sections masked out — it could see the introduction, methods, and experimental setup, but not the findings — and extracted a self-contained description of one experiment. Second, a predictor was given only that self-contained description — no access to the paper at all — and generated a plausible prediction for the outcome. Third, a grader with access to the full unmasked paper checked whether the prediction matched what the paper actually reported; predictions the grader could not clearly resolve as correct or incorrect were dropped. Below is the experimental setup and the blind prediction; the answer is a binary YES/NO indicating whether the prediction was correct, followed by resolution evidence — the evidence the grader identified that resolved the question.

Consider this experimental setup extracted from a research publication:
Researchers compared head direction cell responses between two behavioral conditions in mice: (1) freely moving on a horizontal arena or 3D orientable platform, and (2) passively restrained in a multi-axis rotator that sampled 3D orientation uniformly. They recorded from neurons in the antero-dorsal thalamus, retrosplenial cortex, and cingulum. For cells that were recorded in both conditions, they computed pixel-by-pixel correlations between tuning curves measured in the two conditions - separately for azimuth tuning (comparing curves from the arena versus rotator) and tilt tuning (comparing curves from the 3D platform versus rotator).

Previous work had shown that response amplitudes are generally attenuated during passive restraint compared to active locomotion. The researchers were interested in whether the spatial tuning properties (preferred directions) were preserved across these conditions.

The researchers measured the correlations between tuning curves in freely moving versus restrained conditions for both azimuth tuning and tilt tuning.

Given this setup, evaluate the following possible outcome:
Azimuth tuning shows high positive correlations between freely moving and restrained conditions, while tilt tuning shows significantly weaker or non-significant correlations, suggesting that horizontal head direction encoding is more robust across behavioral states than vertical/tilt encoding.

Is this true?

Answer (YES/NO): NO